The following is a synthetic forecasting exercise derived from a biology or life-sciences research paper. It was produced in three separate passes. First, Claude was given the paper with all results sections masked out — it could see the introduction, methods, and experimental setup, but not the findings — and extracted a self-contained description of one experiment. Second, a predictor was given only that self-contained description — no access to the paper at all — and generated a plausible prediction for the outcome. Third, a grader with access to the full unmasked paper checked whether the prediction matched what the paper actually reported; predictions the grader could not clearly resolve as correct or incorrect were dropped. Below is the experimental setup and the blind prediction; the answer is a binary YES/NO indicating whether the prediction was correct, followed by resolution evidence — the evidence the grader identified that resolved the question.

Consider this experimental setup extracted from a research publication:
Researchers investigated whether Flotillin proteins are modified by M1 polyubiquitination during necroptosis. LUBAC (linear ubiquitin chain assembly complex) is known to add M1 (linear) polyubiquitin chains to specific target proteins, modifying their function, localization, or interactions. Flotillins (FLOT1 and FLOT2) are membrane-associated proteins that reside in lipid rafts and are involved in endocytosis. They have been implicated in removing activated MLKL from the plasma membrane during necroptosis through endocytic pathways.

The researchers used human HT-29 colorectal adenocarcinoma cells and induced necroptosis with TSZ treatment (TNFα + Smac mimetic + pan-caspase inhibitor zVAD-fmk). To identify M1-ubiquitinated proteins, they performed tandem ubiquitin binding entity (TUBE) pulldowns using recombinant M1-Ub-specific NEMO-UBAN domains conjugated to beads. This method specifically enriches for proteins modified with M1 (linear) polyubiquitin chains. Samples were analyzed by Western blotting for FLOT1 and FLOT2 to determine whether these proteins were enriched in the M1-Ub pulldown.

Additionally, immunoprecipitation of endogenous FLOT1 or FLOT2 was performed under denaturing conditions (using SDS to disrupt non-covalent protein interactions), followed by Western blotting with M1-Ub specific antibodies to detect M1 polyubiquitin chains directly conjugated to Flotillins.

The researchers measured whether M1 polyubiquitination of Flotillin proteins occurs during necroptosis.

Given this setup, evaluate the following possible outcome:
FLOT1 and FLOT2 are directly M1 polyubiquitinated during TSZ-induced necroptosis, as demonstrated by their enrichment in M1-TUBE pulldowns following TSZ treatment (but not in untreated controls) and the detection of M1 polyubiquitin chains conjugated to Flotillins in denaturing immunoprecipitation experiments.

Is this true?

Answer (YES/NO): NO